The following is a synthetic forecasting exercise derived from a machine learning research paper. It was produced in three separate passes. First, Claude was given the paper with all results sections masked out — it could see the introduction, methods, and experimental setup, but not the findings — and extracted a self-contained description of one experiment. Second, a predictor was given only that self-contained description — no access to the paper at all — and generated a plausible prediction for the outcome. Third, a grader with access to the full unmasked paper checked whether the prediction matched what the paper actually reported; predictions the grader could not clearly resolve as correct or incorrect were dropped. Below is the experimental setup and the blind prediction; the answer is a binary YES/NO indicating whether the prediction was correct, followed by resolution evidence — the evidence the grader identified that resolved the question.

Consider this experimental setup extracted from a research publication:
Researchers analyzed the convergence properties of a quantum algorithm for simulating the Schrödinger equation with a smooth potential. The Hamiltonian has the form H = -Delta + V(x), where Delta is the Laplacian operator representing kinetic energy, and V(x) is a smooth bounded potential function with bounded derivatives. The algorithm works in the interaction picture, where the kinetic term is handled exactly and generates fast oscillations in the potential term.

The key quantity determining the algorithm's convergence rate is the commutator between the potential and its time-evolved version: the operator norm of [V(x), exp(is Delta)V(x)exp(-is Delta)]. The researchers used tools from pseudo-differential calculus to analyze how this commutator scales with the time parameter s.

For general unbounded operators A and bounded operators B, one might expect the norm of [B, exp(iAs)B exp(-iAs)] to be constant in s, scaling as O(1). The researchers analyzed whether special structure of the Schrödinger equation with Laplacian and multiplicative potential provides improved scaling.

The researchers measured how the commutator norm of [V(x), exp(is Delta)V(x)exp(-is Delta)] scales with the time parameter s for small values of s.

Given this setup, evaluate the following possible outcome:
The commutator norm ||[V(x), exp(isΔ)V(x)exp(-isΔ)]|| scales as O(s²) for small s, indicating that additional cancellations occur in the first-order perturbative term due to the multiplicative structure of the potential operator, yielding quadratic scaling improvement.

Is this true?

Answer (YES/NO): NO